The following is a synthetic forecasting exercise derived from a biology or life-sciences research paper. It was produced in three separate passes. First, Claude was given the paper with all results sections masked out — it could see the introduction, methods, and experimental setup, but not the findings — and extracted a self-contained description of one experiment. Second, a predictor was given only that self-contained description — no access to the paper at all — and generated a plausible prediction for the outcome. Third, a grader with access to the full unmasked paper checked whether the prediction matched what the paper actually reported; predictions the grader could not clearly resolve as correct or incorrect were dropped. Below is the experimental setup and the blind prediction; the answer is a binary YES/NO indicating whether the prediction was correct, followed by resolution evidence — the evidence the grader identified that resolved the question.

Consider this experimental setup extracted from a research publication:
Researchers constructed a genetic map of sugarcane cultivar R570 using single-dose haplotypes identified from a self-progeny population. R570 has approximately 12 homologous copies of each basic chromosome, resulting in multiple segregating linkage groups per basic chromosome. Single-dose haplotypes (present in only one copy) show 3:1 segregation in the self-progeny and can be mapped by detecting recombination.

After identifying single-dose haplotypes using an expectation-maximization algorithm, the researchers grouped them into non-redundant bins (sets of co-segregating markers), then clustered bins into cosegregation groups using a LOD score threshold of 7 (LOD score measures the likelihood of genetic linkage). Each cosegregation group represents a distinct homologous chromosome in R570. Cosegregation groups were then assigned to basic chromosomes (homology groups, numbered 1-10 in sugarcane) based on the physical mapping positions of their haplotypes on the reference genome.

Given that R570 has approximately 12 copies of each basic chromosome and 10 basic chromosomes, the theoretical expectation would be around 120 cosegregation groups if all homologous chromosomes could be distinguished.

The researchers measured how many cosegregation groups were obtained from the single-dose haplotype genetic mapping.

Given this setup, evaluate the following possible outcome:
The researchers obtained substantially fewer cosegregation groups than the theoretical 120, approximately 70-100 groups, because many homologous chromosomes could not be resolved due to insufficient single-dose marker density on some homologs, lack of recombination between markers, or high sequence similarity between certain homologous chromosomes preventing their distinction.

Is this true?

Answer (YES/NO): NO